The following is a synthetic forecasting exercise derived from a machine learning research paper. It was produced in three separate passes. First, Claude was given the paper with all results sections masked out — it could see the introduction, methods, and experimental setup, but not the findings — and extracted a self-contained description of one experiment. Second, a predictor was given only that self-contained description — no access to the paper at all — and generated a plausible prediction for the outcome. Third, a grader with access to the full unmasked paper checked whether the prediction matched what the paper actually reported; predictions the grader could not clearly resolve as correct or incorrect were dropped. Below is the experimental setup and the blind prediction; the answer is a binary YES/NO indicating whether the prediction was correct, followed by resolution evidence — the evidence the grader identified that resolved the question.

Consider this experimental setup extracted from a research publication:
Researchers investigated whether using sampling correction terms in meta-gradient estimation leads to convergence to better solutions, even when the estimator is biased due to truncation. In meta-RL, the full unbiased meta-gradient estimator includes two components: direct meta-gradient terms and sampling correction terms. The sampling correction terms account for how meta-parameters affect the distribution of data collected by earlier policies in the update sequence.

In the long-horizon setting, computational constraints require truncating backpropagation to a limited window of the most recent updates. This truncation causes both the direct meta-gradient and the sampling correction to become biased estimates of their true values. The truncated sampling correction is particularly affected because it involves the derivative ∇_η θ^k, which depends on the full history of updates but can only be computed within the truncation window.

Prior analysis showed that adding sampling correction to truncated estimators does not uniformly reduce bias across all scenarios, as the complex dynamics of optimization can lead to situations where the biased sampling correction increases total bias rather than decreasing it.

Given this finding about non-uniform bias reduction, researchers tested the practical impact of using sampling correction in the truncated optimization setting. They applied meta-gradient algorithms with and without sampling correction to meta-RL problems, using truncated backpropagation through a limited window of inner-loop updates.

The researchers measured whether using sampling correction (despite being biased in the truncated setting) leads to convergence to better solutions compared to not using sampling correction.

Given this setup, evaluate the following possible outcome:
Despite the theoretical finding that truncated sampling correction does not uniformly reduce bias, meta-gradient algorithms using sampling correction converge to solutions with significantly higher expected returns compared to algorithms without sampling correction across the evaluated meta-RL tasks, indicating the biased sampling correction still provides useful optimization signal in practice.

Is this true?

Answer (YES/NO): NO